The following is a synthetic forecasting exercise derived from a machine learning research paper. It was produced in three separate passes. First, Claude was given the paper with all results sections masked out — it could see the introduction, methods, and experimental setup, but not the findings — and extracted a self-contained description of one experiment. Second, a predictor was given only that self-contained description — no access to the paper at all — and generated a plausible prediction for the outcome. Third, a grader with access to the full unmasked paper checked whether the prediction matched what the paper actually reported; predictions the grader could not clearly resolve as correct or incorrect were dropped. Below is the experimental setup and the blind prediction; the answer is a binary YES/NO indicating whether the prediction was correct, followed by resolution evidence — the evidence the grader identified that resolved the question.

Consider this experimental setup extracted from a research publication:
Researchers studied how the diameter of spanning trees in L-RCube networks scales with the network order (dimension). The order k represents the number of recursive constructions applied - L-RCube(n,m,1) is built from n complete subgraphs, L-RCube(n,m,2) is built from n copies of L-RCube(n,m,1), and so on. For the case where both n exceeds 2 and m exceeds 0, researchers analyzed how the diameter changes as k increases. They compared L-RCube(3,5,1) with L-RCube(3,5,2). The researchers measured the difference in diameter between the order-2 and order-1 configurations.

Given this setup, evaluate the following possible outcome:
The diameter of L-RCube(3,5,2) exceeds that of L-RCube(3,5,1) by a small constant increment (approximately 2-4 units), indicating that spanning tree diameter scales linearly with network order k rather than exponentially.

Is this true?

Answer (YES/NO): YES